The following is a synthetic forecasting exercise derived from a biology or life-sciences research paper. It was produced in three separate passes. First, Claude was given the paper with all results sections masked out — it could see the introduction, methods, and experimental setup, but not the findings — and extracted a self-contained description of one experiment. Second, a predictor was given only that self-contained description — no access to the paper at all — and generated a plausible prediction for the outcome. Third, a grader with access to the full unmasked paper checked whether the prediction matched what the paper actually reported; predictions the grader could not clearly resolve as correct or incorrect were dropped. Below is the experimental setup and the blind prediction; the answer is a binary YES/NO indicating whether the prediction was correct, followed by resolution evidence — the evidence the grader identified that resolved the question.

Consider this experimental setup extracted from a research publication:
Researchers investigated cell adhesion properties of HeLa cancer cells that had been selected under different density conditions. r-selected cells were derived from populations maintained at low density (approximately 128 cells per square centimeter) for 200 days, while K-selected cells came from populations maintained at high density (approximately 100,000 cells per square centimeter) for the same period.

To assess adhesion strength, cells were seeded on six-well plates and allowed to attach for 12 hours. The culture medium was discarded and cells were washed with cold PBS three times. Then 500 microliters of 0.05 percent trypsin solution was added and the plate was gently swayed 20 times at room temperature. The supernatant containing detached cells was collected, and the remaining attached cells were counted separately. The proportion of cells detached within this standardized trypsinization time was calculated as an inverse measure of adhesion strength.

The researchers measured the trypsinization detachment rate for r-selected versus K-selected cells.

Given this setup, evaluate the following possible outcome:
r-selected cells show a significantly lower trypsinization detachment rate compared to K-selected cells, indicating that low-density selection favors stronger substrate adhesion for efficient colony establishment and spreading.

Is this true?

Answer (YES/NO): NO